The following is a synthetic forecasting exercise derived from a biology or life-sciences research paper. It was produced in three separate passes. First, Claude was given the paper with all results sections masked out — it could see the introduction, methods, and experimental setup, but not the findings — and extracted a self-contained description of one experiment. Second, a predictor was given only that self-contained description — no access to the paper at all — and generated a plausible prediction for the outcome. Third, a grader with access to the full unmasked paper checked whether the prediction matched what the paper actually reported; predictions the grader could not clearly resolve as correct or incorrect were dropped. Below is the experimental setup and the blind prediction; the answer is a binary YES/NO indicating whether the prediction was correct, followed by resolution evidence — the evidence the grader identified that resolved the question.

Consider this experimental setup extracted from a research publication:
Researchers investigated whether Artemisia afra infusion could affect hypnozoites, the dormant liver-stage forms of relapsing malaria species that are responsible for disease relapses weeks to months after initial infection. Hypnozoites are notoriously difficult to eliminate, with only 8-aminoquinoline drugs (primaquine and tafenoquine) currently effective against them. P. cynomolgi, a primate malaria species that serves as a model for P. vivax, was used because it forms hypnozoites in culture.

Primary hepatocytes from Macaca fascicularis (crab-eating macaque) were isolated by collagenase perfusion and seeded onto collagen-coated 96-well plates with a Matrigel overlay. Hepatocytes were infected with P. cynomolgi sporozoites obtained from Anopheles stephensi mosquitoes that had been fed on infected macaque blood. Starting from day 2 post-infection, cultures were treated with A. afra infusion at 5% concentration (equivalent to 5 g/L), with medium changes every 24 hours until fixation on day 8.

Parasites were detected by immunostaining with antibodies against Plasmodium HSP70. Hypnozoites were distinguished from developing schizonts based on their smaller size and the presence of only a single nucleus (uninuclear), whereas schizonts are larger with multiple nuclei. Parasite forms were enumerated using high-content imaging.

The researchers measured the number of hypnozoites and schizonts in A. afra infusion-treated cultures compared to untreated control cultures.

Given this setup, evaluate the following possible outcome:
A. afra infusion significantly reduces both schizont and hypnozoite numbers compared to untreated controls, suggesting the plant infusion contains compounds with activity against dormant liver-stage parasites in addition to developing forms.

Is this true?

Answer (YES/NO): YES